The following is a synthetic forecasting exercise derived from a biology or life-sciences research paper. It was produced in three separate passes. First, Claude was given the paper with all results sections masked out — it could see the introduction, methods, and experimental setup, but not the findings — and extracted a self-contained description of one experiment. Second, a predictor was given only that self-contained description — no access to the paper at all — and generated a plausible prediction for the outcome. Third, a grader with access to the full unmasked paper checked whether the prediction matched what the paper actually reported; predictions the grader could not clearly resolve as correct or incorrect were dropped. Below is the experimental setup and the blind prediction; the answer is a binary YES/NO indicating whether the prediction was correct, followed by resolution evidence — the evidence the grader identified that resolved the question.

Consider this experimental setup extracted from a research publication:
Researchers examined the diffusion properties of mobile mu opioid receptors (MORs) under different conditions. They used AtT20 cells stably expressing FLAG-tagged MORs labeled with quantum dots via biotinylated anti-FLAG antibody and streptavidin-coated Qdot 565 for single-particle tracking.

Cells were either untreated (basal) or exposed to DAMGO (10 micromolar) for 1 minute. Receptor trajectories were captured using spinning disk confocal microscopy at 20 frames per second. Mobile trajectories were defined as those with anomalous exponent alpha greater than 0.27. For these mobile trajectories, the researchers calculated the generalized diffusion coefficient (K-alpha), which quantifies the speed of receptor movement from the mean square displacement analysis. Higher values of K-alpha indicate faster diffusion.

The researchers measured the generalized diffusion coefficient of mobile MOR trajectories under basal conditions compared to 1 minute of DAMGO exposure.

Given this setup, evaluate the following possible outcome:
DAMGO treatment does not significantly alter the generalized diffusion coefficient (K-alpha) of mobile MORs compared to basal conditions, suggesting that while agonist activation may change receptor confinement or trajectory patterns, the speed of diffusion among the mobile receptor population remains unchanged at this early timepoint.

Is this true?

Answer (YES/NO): YES